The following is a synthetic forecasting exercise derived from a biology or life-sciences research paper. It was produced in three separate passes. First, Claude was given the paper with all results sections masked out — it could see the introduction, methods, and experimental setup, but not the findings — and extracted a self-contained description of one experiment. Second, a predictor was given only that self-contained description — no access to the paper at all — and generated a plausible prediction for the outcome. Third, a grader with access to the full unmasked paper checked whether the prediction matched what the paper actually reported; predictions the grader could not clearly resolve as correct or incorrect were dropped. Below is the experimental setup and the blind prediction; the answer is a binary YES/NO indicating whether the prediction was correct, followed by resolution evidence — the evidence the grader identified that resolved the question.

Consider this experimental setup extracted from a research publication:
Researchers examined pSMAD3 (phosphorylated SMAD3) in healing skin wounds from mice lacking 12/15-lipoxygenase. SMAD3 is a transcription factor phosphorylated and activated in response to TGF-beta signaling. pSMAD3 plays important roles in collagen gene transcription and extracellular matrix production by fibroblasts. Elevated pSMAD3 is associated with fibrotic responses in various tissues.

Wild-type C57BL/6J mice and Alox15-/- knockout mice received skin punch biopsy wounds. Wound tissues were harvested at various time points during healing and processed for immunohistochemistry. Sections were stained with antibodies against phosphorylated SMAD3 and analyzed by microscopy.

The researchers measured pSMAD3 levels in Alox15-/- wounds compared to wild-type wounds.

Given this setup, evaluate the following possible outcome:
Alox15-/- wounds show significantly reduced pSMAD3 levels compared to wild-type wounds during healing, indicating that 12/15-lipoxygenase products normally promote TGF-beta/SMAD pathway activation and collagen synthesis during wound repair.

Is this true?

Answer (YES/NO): NO